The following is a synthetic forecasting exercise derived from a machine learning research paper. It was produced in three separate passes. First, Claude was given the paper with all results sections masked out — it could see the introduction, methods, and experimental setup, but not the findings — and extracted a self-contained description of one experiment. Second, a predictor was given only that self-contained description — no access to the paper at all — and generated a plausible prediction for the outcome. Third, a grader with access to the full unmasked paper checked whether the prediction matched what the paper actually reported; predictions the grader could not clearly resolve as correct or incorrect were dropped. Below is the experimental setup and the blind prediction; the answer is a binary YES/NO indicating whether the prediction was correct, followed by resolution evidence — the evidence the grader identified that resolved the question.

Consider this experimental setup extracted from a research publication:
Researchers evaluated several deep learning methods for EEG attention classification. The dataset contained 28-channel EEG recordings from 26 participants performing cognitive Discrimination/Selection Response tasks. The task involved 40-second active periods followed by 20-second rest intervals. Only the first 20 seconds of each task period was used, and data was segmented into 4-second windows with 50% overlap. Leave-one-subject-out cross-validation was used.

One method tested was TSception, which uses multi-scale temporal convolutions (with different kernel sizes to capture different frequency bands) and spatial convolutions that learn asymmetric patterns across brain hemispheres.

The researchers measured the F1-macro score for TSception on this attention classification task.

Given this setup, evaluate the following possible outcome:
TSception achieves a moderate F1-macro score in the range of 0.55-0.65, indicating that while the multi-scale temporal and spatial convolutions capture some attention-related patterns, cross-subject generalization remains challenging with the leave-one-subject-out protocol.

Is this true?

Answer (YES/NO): NO